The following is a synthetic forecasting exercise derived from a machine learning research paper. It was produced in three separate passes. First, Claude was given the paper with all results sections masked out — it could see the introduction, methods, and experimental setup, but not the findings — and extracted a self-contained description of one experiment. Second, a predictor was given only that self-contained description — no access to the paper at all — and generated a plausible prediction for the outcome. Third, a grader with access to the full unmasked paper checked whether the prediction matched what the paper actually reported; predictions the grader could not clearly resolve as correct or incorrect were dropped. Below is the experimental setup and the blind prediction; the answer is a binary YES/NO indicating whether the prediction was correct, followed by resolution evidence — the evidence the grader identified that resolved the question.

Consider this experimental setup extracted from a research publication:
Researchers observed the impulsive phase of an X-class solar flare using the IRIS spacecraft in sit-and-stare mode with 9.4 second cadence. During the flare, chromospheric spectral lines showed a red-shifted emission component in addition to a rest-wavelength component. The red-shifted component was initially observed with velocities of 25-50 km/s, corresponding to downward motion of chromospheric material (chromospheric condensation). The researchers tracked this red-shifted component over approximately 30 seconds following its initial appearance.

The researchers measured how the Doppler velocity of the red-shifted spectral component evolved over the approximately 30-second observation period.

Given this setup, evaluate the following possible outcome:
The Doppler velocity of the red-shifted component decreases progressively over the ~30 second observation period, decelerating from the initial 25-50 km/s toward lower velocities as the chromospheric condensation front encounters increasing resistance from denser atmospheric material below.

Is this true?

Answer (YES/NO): YES